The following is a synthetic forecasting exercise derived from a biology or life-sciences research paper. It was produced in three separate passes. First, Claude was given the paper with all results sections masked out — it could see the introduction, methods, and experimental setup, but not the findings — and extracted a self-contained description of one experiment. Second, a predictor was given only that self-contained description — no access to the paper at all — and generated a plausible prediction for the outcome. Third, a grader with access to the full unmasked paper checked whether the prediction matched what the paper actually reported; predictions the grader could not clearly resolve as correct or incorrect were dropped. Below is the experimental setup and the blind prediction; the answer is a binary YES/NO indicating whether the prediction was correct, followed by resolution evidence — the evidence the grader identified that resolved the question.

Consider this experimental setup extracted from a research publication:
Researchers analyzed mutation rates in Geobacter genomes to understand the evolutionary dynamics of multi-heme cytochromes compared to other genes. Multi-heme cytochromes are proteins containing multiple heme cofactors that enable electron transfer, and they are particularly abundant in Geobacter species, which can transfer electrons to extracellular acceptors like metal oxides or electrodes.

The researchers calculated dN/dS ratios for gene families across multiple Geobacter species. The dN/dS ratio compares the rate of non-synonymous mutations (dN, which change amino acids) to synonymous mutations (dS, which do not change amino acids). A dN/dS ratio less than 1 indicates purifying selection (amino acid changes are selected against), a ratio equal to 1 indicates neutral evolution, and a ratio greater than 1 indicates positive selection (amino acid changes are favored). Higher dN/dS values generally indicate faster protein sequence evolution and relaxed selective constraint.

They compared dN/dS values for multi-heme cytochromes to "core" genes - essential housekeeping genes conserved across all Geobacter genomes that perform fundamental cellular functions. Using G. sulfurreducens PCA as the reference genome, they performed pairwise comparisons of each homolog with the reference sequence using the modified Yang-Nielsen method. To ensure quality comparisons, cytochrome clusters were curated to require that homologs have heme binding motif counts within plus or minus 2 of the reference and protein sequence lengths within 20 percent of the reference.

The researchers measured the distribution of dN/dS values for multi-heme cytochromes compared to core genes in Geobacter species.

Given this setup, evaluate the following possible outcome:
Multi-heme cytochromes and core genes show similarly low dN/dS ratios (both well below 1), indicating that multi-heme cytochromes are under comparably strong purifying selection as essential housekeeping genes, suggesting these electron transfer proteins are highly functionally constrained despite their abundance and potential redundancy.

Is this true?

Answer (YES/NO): NO